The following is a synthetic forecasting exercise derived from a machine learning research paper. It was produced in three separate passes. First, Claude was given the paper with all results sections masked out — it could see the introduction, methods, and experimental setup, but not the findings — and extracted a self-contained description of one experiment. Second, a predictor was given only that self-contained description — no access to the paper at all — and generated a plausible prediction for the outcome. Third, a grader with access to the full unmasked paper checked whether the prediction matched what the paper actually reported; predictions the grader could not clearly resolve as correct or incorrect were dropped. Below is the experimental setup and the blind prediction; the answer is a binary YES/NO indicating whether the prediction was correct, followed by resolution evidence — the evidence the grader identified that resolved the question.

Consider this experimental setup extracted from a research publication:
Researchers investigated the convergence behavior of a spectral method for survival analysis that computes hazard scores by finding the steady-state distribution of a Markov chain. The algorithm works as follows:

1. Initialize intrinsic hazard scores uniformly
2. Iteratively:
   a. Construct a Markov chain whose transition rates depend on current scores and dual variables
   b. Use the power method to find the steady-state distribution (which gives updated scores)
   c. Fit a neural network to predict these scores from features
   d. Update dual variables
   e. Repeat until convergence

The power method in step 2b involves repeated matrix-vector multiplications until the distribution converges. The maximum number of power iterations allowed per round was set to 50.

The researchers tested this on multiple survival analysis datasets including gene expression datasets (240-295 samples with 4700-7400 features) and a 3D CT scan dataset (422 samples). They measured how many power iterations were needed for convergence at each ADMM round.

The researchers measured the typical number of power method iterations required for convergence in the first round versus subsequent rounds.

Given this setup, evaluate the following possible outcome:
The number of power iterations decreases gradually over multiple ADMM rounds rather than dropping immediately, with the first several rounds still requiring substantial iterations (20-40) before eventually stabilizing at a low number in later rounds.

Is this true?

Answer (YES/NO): NO